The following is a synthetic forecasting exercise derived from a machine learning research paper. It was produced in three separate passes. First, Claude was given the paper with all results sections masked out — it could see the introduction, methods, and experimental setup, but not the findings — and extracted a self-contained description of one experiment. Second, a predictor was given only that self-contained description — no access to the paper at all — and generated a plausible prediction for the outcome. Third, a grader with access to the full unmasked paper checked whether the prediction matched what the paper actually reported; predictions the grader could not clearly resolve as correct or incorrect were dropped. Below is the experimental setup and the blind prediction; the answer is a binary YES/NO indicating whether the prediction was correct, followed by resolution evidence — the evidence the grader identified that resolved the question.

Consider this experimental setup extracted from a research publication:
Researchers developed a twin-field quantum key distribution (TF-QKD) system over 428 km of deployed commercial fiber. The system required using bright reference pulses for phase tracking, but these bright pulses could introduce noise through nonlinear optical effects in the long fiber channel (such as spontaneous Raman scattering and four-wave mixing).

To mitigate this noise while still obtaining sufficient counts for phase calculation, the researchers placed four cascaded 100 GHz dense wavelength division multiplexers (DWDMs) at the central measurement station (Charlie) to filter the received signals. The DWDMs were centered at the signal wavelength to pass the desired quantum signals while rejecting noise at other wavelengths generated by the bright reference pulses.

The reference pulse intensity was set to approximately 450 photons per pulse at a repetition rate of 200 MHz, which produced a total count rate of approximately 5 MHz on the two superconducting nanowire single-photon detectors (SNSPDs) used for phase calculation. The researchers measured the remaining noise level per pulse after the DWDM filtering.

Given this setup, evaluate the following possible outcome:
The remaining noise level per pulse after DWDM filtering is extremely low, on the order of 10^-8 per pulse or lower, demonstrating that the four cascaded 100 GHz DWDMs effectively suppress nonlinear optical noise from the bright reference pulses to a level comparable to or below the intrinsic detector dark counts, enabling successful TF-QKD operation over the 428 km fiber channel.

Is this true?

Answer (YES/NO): YES